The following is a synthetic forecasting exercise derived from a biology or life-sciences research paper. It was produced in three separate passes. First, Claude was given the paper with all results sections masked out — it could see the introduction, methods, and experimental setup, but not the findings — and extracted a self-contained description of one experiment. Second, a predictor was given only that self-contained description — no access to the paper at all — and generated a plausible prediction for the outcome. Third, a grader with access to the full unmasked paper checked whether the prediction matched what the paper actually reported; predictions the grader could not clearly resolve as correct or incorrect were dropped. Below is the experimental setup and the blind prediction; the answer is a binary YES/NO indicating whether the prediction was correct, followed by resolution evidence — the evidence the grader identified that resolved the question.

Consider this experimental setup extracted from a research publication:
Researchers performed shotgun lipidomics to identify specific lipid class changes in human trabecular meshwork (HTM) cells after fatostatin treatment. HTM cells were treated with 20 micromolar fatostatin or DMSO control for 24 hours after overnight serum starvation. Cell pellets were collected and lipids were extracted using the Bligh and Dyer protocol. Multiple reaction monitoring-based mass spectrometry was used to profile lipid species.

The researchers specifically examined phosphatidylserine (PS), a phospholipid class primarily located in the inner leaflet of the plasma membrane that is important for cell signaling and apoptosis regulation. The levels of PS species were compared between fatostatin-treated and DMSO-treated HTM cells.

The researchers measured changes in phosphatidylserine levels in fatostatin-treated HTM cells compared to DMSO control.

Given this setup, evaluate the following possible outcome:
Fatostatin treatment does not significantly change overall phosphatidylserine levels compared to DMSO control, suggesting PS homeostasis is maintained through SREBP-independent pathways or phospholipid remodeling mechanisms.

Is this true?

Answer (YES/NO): NO